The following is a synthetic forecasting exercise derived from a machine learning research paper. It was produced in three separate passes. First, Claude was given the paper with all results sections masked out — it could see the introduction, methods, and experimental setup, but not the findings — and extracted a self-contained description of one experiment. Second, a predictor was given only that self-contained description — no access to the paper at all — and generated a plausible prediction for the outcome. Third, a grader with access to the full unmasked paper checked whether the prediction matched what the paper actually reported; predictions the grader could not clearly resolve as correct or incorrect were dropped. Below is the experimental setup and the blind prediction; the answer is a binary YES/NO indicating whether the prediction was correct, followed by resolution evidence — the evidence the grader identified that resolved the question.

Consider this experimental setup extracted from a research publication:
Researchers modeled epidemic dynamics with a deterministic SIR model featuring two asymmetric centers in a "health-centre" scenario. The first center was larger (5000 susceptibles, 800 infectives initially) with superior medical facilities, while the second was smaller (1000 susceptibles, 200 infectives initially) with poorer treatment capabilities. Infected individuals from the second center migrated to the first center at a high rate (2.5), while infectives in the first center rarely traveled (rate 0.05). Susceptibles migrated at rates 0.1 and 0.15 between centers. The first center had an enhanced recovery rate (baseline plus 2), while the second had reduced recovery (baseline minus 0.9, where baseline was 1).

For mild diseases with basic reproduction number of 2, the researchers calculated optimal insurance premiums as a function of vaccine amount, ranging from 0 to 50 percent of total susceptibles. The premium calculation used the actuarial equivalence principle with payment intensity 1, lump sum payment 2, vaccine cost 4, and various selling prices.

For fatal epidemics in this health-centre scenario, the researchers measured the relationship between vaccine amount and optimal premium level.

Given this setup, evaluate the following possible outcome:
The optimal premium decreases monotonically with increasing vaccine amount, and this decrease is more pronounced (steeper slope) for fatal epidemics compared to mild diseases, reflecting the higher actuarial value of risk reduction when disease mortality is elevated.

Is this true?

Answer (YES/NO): NO